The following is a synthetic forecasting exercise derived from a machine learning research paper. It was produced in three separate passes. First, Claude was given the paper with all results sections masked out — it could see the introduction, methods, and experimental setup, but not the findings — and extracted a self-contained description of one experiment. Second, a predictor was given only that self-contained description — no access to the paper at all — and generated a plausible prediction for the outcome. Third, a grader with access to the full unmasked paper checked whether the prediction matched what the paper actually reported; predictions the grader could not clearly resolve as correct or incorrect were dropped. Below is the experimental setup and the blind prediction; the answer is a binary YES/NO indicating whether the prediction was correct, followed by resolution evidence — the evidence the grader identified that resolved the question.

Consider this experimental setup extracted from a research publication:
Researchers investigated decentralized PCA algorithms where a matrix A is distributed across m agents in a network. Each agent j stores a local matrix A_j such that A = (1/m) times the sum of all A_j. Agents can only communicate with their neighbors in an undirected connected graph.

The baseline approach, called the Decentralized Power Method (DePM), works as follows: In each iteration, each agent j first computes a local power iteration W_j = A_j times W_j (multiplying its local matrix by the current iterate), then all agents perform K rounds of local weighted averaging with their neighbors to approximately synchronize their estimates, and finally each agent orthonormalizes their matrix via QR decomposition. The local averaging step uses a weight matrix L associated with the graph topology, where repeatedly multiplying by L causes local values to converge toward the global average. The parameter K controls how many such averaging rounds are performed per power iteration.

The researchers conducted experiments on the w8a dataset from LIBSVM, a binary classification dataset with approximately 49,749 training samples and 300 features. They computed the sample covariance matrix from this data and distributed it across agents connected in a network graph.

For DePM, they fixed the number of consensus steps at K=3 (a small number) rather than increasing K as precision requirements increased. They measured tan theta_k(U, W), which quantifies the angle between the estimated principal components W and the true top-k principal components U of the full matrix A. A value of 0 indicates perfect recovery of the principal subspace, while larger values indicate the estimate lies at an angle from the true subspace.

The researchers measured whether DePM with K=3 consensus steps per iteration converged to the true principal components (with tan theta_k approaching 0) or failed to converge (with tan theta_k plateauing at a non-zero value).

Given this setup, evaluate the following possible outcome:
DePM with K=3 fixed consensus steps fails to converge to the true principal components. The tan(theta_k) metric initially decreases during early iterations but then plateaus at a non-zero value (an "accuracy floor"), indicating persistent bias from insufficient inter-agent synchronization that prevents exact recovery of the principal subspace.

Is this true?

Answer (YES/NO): YES